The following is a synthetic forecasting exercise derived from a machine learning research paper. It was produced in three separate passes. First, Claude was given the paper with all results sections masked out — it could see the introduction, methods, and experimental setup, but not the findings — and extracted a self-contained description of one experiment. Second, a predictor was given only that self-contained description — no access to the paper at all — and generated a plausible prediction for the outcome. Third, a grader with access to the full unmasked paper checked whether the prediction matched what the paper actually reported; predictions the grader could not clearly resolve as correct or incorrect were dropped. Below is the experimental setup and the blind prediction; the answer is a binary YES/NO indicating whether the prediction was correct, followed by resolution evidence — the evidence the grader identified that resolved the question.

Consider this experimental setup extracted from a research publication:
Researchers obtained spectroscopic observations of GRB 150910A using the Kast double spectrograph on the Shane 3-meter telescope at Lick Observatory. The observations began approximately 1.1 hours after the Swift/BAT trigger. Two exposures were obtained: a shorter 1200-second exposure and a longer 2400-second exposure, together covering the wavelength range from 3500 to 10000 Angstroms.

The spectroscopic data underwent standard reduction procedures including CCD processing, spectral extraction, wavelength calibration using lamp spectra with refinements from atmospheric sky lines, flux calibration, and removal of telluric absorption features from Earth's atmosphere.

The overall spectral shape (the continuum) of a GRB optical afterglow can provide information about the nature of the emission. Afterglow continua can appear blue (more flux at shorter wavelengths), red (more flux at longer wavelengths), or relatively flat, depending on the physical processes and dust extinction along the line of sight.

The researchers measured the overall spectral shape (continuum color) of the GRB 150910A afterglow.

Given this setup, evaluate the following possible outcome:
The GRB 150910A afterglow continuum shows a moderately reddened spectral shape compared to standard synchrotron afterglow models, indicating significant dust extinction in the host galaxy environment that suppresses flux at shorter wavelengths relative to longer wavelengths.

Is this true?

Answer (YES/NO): NO